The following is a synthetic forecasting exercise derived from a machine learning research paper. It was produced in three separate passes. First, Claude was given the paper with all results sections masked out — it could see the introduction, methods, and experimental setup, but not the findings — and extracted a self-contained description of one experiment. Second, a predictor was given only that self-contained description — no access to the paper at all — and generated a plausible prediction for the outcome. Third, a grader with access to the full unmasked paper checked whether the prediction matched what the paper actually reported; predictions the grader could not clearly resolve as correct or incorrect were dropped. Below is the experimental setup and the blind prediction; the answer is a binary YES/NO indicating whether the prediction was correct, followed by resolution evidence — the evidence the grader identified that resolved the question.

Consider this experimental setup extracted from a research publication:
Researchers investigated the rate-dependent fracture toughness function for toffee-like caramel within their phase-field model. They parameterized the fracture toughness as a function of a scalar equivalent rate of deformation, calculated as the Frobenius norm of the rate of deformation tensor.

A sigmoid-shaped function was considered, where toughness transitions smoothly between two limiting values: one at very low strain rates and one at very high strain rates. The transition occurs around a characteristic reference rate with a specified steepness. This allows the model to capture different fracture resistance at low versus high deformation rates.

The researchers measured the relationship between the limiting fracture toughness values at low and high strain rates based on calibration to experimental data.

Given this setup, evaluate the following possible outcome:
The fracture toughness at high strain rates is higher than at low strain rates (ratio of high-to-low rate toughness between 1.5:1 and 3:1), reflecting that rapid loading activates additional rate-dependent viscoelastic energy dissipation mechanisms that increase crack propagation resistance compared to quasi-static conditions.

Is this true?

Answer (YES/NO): NO